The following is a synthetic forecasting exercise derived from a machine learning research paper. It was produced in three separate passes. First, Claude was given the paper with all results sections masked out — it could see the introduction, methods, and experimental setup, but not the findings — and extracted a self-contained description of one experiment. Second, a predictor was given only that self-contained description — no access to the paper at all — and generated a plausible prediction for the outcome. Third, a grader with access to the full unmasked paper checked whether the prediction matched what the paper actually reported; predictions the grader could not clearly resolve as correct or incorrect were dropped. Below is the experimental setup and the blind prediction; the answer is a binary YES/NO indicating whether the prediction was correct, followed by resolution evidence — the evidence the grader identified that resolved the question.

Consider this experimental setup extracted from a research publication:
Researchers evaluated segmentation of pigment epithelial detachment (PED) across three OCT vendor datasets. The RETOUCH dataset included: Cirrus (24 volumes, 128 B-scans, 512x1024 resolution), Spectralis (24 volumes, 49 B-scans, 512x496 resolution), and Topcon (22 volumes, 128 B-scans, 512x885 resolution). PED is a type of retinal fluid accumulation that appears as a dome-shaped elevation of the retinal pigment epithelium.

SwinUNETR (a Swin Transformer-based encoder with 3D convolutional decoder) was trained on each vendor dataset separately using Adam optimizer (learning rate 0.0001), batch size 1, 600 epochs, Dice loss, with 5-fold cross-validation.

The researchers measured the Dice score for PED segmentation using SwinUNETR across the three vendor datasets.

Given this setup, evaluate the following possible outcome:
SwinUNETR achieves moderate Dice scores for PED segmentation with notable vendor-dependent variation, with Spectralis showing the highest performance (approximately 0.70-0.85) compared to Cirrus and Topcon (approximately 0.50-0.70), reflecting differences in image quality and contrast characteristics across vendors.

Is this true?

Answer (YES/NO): NO